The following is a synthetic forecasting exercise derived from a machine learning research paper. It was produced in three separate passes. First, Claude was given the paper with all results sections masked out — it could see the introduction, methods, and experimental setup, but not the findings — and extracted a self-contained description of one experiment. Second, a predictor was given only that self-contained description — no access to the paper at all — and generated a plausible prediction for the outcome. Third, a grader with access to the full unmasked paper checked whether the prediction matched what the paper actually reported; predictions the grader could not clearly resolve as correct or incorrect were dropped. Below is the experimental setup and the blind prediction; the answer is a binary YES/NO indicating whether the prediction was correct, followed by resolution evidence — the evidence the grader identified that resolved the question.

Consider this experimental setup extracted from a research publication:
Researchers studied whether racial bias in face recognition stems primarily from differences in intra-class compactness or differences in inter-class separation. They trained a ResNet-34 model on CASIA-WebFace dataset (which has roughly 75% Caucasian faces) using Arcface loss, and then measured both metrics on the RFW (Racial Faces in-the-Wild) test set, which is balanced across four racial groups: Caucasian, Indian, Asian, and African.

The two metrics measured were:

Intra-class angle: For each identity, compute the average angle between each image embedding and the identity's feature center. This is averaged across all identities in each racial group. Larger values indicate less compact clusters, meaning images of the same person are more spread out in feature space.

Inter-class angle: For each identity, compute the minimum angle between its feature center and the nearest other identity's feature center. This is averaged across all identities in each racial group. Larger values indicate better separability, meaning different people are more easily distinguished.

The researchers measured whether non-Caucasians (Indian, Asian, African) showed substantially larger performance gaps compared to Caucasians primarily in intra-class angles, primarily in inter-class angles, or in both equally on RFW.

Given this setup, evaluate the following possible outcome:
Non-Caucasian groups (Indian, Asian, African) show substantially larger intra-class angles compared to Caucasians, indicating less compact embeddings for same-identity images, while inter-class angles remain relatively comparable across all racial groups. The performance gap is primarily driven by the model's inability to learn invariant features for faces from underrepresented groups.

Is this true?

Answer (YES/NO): NO